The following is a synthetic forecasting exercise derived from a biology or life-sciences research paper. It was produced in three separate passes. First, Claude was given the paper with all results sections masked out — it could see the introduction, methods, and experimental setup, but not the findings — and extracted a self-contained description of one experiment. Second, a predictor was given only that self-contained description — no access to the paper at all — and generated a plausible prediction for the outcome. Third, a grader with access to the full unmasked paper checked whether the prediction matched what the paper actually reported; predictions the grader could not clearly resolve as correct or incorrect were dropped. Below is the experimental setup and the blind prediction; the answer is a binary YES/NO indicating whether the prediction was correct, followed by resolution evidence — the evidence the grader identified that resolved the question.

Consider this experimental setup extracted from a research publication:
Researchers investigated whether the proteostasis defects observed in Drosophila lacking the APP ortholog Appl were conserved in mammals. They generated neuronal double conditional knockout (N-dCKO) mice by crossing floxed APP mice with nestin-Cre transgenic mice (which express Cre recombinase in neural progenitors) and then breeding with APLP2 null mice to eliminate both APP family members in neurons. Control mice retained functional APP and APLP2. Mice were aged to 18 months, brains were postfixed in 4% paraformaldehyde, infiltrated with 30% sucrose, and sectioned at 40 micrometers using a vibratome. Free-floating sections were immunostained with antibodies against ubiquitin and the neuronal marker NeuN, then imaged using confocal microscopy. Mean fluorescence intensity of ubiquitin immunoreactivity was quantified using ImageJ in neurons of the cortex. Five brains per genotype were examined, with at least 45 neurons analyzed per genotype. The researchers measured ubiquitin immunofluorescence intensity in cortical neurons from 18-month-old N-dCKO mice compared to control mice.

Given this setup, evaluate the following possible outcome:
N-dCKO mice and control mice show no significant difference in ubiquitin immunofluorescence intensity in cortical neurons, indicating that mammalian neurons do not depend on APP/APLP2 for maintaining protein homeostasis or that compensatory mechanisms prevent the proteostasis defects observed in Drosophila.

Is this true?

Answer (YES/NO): NO